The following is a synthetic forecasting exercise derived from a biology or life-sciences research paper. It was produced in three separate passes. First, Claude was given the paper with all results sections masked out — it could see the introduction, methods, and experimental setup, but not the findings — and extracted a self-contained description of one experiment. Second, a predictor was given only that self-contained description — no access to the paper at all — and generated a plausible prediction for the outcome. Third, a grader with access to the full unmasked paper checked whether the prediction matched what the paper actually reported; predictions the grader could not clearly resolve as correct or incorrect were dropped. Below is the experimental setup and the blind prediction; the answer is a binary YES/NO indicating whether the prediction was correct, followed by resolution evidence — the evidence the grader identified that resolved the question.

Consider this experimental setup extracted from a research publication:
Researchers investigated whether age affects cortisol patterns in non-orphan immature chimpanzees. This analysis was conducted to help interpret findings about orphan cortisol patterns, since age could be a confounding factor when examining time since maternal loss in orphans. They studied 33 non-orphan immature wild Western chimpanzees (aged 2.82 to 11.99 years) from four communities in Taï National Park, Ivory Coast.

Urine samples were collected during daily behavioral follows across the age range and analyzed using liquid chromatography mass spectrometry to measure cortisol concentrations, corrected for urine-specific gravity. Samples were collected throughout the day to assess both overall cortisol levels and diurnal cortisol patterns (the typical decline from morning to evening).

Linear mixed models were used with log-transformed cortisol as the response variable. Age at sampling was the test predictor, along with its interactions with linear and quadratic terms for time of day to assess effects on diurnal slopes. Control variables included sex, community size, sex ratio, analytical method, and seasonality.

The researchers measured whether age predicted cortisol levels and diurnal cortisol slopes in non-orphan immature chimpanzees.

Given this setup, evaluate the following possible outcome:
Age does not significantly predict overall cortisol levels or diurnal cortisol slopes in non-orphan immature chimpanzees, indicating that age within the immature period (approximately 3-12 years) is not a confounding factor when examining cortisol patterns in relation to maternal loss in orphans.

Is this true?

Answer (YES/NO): YES